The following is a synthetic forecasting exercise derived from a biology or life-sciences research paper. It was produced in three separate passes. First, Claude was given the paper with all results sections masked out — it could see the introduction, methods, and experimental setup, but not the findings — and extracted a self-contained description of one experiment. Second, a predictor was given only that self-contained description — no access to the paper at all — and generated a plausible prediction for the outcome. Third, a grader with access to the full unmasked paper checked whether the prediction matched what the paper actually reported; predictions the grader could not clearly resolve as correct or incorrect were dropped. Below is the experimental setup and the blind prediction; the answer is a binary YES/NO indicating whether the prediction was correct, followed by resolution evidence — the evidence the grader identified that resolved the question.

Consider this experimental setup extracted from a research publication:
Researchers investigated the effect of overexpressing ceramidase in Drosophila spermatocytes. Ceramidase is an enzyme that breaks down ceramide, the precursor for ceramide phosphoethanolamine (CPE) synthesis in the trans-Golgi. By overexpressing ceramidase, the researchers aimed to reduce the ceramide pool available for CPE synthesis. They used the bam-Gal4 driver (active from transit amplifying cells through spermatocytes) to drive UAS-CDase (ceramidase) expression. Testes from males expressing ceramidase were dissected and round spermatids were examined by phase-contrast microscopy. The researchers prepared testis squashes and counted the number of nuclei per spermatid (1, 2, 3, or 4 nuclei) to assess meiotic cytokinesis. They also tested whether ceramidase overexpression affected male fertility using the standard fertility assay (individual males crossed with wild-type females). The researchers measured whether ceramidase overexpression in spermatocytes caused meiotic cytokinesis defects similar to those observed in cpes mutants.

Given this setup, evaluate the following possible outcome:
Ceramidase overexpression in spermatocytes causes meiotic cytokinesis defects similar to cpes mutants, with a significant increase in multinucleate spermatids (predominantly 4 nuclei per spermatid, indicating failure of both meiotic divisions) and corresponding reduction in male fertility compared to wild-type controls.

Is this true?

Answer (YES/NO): NO